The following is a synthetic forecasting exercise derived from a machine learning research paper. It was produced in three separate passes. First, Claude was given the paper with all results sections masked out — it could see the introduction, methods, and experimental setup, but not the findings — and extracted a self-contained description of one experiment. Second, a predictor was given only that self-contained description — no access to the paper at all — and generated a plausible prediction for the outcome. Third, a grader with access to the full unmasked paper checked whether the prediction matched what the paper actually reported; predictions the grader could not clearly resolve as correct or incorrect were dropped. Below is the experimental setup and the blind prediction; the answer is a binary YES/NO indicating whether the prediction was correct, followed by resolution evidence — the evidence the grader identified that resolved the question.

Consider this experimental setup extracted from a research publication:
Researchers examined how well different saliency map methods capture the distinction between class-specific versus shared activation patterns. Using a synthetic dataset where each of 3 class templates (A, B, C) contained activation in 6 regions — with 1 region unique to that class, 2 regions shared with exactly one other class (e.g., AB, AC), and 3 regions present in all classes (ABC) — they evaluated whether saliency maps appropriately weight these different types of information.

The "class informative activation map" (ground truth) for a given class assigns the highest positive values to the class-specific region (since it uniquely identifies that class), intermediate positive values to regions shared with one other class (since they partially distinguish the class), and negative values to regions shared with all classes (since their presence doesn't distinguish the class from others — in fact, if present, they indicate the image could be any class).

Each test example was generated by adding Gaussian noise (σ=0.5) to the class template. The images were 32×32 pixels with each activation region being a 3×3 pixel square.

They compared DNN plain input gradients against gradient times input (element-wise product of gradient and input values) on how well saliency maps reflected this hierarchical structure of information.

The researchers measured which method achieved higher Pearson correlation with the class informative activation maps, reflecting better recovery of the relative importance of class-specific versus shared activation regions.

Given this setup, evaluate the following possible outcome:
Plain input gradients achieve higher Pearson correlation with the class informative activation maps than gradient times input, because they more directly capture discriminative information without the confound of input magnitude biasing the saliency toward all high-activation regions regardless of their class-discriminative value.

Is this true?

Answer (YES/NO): YES